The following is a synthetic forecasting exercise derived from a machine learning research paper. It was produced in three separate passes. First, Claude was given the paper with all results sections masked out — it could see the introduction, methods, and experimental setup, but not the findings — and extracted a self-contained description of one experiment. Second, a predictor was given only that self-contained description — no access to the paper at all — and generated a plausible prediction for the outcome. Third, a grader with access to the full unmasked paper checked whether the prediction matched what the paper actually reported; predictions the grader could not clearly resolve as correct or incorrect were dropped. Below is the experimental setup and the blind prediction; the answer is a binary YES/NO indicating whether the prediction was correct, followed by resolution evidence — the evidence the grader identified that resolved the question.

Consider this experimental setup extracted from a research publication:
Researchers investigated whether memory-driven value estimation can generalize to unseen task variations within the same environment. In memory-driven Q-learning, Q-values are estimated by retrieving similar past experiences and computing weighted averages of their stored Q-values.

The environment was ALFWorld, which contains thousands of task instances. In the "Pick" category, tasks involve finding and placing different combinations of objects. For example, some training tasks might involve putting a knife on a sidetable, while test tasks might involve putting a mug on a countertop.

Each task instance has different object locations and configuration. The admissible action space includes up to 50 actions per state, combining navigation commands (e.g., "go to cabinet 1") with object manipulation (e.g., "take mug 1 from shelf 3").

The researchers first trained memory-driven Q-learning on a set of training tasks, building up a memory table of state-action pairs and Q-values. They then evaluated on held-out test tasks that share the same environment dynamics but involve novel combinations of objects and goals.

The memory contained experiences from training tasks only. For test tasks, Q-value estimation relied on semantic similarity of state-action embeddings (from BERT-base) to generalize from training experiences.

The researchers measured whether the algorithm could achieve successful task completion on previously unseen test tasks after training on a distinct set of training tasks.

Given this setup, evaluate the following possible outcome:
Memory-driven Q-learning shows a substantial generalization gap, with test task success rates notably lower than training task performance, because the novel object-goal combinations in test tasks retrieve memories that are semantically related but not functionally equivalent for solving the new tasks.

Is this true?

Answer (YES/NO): YES